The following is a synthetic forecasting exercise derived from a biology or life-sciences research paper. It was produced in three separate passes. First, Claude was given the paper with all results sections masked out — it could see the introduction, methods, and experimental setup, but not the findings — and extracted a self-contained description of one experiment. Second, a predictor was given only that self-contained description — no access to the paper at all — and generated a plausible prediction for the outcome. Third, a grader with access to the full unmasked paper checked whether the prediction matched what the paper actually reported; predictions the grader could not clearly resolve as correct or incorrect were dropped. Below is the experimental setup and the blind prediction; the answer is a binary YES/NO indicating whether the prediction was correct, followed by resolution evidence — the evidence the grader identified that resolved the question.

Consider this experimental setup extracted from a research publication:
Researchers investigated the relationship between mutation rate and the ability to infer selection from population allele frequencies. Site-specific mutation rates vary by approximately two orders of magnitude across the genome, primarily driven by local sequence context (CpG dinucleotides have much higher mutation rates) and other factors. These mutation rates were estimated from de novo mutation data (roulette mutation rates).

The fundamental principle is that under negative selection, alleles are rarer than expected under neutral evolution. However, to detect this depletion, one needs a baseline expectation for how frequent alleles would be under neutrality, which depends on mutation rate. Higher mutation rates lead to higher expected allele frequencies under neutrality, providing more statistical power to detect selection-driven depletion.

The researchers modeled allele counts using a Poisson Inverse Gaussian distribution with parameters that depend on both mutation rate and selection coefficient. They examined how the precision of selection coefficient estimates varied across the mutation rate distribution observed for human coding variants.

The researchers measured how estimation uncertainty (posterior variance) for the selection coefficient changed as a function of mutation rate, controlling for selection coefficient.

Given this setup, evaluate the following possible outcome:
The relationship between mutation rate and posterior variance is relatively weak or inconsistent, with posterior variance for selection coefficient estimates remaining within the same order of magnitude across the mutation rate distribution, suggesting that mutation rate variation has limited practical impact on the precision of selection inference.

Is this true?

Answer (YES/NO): NO